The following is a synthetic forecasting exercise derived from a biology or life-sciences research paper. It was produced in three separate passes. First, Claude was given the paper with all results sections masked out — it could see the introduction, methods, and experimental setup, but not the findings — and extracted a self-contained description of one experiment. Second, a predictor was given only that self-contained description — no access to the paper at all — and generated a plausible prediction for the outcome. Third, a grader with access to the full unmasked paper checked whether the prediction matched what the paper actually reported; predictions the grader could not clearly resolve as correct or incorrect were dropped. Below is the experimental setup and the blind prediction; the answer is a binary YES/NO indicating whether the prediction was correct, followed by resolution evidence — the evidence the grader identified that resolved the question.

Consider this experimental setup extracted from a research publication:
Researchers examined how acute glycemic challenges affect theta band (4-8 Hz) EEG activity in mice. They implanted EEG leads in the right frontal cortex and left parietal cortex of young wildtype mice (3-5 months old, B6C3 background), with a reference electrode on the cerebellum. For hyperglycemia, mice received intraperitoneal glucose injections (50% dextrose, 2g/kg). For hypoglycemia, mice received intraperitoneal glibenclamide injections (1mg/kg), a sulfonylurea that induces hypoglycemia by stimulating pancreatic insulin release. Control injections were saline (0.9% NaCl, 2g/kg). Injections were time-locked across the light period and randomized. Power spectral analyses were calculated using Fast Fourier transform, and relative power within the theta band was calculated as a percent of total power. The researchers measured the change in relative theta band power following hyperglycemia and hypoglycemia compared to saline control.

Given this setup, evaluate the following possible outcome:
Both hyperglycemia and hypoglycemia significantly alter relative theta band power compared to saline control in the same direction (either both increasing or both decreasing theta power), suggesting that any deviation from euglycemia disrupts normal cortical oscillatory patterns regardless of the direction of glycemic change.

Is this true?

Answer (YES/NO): NO